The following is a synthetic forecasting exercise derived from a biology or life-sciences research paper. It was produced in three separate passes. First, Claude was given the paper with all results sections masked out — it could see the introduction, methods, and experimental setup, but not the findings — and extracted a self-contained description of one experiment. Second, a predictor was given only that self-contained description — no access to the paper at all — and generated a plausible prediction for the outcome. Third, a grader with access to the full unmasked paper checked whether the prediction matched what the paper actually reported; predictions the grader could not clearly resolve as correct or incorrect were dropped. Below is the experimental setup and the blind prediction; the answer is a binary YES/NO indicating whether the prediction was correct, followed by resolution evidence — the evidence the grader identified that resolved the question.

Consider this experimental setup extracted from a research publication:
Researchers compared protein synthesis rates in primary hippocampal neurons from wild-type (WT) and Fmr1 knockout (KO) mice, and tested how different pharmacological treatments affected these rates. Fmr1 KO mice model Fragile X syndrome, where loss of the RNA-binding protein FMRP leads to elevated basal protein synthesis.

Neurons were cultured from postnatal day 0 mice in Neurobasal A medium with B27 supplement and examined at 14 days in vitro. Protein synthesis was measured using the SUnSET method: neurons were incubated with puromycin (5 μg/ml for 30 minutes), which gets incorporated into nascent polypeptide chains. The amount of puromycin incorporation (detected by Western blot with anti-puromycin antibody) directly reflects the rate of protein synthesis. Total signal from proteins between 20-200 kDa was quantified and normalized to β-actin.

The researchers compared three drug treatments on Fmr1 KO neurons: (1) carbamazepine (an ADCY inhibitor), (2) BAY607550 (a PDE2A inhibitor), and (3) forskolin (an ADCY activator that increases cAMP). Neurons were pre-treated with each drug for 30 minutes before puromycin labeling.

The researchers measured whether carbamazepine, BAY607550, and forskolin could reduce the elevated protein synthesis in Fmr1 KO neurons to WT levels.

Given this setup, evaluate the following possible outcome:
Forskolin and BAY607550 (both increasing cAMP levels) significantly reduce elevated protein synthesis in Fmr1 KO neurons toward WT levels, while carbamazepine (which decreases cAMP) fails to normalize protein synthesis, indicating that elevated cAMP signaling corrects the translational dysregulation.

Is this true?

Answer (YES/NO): NO